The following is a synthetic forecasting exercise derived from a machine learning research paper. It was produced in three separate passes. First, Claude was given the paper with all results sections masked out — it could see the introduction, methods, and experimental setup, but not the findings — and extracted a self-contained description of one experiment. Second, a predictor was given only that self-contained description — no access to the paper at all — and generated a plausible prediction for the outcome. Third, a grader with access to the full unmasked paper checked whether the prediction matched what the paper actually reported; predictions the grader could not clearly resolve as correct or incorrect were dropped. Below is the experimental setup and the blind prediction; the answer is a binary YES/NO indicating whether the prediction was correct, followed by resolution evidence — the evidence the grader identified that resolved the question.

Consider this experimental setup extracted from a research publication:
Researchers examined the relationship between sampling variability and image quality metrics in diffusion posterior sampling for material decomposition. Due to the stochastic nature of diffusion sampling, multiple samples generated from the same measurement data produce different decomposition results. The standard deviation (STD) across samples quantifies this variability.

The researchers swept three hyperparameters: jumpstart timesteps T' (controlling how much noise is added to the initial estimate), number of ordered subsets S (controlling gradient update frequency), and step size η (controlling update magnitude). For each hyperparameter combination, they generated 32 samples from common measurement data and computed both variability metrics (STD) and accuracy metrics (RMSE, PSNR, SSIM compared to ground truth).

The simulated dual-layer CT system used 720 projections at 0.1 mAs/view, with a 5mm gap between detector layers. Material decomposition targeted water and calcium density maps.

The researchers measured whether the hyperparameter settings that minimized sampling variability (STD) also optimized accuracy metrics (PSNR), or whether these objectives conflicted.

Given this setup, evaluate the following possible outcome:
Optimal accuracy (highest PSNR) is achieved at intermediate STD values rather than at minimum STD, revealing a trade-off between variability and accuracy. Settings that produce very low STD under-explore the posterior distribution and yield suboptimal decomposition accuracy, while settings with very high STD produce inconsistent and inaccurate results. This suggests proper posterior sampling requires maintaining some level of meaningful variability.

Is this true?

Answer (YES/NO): NO